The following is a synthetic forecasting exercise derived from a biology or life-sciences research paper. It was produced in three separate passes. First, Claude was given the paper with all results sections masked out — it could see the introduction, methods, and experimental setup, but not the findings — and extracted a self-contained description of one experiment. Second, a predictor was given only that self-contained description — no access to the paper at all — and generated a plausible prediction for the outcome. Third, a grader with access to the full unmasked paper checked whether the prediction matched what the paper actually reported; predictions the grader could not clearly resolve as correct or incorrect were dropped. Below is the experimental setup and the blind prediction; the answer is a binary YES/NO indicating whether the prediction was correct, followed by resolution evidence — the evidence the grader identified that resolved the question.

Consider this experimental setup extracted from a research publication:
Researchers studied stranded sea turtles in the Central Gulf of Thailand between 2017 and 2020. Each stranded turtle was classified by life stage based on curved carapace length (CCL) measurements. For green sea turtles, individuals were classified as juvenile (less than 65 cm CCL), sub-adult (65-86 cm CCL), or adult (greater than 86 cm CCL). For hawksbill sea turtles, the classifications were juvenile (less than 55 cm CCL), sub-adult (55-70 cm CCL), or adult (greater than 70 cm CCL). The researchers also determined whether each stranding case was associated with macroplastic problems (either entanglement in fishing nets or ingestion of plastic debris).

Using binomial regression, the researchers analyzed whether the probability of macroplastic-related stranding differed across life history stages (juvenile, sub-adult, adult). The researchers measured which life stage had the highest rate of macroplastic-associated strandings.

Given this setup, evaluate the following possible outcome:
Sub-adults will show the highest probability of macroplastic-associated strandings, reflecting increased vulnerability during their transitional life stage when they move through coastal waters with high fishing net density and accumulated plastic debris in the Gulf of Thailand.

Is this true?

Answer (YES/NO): NO